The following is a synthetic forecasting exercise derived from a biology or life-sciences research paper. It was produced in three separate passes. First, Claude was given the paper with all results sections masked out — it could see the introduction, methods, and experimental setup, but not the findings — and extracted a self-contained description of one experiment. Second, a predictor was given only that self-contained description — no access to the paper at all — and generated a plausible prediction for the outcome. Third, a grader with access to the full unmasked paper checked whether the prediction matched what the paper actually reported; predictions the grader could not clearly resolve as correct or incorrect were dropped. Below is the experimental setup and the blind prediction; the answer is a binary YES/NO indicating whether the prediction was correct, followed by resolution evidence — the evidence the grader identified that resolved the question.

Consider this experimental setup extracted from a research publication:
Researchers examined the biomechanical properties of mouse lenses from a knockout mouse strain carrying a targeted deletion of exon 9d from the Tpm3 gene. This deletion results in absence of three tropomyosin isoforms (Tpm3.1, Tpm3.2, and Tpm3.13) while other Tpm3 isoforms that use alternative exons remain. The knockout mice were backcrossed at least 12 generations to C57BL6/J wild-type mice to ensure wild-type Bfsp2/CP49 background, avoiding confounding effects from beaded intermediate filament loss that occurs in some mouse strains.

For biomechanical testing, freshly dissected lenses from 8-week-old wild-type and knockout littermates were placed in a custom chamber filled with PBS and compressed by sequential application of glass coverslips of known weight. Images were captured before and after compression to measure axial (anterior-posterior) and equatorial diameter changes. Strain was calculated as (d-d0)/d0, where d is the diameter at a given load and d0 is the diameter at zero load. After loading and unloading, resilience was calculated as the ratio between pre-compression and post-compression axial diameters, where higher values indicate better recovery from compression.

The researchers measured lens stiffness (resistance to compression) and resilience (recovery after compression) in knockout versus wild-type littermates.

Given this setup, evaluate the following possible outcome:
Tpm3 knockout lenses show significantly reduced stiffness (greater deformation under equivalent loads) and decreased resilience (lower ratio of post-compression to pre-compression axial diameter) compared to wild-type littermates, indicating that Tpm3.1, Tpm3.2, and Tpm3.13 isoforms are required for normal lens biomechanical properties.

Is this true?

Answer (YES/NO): NO